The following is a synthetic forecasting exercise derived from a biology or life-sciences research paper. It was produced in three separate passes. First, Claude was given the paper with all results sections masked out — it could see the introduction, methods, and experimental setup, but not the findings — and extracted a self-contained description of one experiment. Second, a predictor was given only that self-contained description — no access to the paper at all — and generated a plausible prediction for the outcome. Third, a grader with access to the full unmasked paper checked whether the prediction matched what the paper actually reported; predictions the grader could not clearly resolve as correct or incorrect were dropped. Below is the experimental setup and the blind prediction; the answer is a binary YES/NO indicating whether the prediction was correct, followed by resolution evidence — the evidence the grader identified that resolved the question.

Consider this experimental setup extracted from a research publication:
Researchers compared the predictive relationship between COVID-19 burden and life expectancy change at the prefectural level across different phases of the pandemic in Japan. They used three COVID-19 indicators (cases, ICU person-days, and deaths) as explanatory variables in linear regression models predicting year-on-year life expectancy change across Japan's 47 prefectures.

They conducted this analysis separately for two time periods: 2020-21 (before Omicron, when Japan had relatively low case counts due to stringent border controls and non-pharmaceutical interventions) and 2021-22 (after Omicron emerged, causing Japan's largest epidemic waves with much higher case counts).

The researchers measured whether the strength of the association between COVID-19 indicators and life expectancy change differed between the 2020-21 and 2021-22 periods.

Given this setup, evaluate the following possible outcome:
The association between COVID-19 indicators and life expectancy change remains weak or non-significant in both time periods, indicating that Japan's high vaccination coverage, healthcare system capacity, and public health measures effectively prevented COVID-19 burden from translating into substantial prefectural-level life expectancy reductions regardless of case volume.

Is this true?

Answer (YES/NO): NO